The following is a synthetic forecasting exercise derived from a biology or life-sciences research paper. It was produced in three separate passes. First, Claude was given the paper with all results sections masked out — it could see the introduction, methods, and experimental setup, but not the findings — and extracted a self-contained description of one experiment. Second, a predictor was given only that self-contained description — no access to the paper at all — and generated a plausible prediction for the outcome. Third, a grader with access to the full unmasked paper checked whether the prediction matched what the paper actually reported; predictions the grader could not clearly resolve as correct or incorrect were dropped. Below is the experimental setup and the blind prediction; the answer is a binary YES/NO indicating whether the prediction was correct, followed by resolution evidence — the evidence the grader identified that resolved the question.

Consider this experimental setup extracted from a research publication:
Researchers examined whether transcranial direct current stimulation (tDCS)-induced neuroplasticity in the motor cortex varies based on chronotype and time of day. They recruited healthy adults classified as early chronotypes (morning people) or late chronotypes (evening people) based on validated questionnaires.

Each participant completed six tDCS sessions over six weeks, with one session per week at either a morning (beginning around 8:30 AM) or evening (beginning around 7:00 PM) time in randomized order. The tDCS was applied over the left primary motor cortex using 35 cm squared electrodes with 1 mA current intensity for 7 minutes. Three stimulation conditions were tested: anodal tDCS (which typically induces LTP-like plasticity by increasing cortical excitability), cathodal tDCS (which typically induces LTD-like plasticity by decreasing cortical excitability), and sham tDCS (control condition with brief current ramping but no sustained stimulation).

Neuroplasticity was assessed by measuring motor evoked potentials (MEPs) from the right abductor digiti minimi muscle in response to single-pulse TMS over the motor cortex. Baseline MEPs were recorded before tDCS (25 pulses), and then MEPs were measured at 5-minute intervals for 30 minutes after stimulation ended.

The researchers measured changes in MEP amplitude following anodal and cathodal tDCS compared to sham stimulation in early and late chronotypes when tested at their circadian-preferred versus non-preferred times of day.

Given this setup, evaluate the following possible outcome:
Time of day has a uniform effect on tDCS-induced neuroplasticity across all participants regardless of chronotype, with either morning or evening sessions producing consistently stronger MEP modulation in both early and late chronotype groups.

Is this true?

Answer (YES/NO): NO